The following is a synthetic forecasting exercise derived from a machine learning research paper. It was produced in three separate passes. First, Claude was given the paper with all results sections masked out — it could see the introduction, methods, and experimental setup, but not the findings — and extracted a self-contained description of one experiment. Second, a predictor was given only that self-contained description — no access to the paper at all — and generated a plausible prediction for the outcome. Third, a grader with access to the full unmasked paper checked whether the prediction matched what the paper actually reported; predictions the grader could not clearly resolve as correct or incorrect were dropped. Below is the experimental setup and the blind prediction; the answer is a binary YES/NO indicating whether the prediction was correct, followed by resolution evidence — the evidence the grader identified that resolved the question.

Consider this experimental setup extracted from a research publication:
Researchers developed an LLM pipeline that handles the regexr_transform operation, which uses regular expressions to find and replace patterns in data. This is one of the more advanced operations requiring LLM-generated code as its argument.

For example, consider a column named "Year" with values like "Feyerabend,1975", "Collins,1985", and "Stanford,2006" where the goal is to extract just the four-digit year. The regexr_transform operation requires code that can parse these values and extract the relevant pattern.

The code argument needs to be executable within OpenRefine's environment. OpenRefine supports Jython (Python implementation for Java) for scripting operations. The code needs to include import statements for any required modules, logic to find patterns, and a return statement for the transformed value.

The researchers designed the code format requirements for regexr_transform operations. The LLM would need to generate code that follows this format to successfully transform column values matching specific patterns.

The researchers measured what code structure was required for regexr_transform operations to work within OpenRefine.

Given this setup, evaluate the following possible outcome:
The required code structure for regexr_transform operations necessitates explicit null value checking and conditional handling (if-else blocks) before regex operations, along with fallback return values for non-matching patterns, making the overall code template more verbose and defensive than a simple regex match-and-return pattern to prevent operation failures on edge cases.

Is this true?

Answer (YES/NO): NO